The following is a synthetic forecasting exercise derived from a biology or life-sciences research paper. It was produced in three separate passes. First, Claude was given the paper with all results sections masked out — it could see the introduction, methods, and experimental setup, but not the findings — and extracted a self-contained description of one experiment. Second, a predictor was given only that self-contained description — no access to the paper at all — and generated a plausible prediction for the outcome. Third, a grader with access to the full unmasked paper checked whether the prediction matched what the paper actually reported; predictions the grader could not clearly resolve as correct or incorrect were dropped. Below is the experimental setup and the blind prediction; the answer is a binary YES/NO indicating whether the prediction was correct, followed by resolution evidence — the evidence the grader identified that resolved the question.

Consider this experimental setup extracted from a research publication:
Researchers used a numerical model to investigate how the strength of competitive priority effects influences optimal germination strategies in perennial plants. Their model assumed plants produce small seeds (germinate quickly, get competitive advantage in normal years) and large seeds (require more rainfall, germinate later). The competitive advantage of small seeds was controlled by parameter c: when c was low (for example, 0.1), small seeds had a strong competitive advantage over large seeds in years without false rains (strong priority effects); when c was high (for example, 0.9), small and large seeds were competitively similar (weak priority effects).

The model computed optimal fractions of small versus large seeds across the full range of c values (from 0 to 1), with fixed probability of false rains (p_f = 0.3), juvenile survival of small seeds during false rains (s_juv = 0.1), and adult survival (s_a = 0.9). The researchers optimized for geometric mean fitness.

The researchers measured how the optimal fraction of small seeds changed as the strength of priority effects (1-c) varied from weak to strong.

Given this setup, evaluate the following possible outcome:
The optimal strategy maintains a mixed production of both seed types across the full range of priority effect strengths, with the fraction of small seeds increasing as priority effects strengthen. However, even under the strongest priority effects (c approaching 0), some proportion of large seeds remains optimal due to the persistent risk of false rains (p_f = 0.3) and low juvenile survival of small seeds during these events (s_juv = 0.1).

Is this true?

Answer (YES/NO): NO